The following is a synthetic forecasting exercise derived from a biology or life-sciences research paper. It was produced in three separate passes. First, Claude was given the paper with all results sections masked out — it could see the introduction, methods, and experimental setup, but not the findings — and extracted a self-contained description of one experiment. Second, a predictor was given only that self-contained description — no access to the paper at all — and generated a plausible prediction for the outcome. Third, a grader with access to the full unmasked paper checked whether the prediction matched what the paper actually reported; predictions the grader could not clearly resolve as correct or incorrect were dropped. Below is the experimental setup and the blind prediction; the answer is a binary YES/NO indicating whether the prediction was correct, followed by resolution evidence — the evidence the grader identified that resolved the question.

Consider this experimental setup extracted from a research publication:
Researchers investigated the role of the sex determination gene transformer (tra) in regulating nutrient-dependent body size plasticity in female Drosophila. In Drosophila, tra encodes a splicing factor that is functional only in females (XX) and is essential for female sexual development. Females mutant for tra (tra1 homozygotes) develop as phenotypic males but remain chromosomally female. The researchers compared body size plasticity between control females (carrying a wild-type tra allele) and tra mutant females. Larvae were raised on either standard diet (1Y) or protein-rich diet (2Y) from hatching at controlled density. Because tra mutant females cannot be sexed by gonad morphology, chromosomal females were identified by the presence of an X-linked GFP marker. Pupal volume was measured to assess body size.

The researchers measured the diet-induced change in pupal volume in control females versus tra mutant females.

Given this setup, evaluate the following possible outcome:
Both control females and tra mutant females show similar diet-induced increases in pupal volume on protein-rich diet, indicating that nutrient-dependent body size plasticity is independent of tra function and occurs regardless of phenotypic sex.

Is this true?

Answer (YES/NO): NO